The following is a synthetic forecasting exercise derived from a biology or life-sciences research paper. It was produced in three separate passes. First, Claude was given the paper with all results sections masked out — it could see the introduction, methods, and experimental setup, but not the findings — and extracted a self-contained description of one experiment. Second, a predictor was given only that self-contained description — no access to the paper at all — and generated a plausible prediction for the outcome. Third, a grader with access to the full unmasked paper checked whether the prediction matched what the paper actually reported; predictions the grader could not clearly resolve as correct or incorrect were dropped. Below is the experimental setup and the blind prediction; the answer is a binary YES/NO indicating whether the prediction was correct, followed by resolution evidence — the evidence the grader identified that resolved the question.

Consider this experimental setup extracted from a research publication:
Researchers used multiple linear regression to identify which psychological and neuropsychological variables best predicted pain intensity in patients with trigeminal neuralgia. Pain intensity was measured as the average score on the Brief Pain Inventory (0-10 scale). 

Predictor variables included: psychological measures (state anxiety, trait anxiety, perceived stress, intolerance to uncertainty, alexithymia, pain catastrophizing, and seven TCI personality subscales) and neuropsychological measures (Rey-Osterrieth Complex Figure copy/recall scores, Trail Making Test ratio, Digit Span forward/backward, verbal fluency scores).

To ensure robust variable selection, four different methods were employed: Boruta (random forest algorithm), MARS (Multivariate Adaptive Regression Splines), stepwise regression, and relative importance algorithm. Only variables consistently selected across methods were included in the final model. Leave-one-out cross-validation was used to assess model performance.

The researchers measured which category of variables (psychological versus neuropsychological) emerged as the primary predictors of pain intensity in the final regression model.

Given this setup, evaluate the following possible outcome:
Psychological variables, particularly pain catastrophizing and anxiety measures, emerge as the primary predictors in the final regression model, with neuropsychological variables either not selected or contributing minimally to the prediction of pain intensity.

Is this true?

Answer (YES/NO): NO